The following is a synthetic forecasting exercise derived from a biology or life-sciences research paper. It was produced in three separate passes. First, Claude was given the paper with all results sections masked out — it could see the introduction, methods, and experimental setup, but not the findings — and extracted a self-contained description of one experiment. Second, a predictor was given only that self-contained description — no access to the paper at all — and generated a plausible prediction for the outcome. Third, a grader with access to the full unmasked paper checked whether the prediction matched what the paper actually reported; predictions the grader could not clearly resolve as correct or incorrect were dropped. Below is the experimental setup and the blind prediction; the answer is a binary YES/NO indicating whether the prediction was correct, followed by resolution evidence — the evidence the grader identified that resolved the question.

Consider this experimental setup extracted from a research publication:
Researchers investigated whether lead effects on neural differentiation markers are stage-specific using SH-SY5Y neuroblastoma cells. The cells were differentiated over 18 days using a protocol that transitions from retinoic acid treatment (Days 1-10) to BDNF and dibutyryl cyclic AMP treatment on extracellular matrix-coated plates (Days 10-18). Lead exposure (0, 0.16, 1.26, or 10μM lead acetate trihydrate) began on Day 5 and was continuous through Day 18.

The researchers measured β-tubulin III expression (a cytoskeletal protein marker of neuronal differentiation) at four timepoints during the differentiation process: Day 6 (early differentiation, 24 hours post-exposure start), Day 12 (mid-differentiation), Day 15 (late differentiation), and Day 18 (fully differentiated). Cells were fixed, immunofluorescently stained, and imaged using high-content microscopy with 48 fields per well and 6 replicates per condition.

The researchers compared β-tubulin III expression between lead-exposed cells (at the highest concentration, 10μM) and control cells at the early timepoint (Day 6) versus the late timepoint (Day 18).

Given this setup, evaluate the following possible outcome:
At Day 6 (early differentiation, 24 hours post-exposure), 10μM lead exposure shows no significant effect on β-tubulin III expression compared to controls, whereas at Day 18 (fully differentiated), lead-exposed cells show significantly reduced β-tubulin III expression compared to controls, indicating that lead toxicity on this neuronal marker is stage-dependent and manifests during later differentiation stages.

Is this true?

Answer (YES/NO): YES